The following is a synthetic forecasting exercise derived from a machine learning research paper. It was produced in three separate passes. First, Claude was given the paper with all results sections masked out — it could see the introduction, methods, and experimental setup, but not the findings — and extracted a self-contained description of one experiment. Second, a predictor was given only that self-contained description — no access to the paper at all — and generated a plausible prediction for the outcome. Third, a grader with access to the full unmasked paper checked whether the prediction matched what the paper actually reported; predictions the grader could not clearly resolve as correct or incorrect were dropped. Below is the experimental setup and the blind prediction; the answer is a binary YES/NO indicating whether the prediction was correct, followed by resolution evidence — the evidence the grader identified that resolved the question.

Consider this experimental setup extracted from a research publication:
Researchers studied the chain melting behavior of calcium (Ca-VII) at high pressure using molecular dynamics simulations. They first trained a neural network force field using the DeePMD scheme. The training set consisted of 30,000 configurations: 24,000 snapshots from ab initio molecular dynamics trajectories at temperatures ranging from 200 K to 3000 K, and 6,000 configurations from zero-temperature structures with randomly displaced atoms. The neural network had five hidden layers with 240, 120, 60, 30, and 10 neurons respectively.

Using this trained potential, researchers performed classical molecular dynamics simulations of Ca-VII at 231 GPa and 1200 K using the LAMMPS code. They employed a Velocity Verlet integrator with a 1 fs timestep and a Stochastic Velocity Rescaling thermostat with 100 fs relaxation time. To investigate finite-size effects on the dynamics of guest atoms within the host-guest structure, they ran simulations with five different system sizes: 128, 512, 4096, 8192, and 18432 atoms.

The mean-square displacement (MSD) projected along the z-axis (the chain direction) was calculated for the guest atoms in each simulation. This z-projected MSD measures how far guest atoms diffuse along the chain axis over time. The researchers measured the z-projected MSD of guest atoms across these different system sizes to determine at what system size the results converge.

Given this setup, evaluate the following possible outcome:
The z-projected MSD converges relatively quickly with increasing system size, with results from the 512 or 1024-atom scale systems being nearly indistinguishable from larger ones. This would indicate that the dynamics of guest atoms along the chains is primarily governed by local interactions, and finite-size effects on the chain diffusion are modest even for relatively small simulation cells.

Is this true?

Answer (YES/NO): NO